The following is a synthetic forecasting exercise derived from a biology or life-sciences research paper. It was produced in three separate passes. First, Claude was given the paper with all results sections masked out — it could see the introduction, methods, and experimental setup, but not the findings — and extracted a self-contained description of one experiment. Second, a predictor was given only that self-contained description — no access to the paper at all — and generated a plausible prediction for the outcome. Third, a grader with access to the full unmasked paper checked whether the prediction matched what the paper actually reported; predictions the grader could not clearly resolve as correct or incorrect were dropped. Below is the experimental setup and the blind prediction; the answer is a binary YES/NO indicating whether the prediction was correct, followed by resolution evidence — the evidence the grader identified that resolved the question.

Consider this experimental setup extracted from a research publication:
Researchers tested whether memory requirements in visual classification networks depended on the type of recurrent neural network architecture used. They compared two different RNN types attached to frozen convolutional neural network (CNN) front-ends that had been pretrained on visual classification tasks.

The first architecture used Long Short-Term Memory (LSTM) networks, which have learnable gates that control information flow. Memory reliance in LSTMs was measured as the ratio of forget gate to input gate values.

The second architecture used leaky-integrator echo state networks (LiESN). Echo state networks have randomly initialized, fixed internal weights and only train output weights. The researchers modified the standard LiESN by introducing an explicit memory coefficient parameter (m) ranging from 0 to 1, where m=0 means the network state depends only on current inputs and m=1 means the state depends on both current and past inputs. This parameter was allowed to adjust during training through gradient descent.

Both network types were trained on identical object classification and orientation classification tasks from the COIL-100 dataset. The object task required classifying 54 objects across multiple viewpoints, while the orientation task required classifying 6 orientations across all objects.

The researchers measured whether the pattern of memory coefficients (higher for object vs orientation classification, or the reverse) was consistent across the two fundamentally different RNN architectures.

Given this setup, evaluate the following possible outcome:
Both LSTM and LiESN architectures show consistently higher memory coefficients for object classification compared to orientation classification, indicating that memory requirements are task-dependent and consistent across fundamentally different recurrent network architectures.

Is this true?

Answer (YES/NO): NO